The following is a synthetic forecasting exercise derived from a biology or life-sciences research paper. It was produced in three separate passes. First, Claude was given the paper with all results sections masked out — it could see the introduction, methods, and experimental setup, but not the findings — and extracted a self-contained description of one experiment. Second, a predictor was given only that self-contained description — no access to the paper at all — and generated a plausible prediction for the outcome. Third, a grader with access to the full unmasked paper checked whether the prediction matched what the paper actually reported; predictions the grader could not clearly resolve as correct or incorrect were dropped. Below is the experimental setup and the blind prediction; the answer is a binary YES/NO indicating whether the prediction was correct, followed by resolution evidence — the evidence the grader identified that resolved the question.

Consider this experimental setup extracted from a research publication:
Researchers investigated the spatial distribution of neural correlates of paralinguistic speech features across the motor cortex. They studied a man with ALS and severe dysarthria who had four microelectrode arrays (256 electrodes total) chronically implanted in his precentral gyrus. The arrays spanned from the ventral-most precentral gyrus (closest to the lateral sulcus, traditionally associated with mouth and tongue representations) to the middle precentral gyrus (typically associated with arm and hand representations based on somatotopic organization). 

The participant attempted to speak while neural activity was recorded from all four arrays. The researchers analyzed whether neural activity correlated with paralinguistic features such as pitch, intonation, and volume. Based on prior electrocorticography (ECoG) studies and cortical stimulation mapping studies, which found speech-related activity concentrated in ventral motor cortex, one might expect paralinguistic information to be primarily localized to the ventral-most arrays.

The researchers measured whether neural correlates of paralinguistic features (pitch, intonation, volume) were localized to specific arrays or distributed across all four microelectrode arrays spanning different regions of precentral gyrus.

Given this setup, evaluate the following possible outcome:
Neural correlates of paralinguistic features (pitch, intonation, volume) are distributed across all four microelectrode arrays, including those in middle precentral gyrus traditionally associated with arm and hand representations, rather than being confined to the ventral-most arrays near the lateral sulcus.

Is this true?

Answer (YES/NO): YES